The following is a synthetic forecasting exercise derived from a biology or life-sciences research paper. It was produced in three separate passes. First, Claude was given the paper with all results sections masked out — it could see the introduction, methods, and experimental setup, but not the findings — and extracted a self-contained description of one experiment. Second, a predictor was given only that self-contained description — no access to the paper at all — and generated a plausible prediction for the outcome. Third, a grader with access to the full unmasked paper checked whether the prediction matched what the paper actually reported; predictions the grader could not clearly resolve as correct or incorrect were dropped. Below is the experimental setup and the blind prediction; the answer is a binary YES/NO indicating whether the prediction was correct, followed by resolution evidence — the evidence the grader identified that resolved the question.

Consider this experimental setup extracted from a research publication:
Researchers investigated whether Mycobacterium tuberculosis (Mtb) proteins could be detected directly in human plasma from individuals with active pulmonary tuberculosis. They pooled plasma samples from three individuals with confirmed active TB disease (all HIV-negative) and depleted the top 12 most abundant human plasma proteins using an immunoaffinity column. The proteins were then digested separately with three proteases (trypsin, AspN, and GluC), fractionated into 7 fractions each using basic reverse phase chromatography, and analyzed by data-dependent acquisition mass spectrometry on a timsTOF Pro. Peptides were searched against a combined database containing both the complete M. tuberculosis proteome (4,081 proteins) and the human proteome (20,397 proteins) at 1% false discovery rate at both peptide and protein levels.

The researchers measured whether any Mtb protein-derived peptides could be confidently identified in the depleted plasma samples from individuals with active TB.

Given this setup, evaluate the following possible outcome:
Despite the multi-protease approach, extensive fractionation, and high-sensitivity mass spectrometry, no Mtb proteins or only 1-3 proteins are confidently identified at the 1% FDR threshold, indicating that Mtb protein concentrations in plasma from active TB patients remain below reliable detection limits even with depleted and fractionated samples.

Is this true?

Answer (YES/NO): NO